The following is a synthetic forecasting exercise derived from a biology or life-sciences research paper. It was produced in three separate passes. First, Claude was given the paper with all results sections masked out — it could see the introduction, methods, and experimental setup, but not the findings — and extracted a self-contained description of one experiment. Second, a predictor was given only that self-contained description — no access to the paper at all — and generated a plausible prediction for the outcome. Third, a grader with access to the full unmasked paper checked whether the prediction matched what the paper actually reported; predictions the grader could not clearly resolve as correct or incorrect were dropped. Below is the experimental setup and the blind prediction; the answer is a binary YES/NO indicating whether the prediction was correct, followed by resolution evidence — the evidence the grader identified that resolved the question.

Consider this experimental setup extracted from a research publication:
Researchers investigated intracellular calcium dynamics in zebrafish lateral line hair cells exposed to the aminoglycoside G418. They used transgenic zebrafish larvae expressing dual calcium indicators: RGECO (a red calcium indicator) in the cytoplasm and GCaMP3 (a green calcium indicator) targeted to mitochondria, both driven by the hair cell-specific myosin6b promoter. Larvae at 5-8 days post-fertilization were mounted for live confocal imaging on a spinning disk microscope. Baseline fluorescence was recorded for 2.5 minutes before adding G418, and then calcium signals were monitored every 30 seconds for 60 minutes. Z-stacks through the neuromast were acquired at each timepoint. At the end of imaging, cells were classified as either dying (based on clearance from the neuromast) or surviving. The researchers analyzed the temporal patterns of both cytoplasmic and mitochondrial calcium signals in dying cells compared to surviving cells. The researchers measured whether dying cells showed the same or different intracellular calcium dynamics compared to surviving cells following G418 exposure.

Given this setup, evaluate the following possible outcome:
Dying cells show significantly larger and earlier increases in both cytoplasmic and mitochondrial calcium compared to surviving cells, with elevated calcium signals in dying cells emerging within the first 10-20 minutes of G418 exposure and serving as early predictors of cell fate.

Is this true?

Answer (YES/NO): NO